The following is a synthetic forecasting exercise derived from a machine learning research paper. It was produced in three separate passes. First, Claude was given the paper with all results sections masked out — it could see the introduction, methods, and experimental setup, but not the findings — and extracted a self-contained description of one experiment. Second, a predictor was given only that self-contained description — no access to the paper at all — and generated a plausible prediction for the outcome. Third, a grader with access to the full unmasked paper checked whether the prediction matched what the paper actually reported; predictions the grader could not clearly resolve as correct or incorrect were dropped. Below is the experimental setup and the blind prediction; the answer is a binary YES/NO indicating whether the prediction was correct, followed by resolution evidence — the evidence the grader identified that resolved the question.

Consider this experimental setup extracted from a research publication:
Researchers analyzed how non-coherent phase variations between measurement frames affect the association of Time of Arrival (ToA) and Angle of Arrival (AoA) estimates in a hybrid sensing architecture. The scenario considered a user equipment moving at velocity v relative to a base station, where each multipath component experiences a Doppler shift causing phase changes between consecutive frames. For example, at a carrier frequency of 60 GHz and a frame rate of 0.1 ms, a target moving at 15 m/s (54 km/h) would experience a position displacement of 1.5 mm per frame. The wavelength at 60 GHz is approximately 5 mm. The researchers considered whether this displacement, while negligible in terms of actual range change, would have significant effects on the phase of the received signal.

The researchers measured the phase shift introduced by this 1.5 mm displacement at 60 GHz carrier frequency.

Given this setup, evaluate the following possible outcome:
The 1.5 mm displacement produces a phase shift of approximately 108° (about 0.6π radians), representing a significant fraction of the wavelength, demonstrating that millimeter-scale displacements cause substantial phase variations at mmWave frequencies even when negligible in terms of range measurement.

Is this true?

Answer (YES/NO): YES